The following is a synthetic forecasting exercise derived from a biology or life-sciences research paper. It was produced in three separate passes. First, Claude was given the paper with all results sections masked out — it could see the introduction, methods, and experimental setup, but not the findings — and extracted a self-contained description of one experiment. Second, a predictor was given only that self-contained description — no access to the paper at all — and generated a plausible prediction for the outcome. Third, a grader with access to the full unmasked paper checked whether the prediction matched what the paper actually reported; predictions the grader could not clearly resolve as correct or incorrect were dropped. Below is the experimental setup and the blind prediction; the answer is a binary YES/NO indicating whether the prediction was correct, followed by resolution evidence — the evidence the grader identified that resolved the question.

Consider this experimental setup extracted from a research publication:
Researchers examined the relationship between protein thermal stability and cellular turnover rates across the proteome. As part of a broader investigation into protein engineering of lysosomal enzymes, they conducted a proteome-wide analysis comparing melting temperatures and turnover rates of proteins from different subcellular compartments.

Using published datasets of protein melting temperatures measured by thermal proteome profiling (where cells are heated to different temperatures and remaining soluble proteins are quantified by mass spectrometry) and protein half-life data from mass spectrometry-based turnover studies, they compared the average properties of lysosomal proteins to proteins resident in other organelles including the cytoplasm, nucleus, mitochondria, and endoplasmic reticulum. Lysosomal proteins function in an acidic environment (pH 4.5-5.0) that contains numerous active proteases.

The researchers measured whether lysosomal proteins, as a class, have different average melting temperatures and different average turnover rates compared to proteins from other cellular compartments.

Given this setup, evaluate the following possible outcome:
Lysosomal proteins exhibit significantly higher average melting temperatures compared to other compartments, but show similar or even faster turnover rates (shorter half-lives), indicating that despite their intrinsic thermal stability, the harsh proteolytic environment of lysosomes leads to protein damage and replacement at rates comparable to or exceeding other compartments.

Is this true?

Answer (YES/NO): YES